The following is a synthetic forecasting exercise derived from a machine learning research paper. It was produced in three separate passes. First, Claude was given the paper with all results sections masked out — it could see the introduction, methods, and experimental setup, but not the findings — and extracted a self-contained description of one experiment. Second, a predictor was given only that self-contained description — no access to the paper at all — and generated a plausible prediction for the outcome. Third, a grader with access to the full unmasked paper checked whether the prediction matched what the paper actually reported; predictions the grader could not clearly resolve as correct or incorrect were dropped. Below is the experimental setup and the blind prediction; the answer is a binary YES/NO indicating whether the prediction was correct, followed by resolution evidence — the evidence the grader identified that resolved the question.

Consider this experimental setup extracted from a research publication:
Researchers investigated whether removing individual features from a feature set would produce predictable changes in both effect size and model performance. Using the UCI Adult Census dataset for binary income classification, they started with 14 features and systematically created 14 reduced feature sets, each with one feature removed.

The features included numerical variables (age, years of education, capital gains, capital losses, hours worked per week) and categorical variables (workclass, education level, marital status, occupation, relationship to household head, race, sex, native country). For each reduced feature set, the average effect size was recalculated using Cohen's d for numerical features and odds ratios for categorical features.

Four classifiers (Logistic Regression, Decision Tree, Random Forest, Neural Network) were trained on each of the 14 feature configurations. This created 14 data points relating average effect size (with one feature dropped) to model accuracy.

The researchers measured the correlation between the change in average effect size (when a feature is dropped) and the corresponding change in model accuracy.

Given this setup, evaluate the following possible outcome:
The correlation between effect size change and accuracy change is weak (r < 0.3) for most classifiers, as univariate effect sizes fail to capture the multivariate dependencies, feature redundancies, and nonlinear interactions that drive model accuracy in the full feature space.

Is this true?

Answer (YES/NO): YES